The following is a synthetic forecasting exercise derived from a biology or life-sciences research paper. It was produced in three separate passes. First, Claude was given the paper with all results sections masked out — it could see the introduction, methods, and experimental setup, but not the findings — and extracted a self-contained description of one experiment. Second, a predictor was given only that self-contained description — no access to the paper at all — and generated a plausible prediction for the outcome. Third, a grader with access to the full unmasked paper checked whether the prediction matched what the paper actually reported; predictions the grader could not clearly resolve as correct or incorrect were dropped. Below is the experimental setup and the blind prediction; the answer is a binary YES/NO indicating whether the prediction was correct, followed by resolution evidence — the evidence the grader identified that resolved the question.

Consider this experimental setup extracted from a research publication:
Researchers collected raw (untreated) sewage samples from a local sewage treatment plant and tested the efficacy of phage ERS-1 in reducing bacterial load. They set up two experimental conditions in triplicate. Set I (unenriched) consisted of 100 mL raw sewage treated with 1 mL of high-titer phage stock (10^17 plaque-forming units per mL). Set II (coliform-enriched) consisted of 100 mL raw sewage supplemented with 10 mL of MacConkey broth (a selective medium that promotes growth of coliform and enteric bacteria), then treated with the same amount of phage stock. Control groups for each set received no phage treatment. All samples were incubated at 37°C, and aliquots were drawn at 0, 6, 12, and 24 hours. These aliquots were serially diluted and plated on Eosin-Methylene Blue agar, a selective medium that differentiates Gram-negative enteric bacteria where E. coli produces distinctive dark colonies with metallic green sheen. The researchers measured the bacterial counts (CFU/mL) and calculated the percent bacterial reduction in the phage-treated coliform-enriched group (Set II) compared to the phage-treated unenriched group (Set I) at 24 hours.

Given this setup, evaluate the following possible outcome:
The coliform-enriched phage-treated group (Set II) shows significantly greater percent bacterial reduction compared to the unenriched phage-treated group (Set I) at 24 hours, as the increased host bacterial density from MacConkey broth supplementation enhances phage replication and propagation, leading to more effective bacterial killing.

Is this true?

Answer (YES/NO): YES